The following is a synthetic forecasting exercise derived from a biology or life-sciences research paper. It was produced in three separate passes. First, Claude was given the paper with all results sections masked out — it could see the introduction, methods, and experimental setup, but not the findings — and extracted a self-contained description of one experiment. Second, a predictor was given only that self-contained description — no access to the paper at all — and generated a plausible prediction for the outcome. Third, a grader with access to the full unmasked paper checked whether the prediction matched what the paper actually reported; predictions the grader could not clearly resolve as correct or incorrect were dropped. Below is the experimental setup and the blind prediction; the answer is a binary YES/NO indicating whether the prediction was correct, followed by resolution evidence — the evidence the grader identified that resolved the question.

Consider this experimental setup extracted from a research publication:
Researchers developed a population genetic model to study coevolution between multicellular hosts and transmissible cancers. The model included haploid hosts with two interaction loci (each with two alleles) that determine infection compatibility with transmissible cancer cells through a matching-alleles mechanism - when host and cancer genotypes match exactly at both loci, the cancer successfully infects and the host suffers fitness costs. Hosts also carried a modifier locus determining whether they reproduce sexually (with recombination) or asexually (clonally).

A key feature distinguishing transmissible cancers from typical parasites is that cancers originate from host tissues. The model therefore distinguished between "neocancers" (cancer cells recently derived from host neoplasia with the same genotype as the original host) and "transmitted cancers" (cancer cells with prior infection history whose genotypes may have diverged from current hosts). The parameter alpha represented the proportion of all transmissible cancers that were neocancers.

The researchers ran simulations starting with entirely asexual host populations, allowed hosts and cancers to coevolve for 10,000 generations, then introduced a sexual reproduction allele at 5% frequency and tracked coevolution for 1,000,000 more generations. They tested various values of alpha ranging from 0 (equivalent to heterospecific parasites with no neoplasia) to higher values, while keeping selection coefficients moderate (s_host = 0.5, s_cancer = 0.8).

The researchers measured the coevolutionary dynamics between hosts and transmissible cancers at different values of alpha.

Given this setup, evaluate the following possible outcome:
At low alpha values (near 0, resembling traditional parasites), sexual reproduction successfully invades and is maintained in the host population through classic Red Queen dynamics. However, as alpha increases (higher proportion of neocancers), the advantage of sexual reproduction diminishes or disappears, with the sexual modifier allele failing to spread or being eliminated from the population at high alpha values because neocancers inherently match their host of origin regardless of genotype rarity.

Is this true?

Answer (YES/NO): YES